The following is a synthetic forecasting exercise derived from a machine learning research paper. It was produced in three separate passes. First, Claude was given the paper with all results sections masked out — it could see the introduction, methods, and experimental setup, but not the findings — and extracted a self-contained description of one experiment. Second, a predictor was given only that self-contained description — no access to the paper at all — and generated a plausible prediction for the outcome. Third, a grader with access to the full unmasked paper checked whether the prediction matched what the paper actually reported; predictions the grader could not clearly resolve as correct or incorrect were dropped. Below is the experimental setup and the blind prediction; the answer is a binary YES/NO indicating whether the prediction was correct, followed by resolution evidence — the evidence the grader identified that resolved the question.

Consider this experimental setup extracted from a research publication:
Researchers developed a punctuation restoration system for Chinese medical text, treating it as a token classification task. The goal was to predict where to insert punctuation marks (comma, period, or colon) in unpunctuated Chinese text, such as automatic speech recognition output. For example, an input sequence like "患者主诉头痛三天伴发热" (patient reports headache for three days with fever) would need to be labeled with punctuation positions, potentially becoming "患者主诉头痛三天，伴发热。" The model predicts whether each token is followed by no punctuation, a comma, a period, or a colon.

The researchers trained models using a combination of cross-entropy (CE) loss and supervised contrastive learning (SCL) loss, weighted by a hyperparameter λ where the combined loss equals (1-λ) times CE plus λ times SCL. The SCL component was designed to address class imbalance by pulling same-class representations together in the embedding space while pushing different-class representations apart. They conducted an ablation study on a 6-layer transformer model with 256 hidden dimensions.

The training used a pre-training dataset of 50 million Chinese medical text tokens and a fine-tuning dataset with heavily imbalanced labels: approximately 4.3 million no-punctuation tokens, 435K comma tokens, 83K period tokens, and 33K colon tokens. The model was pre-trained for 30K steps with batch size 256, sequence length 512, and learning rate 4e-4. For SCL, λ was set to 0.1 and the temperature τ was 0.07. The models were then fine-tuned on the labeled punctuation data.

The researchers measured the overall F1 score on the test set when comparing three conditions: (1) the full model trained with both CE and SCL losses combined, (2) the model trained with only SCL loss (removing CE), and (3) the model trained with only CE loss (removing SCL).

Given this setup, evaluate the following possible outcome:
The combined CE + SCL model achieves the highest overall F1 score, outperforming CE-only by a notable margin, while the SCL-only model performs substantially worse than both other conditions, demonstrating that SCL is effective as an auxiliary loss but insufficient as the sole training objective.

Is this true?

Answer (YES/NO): YES